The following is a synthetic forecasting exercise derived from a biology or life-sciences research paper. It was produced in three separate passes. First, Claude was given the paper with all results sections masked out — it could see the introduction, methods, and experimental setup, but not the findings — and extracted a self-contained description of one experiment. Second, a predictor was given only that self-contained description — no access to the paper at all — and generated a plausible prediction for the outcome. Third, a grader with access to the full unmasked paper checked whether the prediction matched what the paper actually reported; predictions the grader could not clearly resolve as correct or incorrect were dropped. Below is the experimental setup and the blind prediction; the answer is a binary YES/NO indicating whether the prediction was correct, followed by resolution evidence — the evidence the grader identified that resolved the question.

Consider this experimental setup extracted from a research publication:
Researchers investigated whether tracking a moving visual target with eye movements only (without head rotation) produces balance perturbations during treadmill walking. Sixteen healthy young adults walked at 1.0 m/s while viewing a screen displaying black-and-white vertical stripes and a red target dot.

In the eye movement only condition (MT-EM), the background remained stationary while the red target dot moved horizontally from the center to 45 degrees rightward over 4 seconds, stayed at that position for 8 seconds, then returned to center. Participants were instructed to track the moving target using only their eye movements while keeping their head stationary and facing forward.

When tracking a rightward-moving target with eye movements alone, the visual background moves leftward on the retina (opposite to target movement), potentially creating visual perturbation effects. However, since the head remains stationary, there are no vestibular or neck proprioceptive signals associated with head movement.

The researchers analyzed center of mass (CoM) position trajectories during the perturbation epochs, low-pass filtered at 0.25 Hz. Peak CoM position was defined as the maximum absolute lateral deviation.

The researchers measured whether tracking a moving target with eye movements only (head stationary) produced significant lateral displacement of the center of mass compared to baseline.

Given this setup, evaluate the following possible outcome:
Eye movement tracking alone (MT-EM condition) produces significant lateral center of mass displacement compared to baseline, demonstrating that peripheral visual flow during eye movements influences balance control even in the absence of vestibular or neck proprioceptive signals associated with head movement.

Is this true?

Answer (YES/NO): NO